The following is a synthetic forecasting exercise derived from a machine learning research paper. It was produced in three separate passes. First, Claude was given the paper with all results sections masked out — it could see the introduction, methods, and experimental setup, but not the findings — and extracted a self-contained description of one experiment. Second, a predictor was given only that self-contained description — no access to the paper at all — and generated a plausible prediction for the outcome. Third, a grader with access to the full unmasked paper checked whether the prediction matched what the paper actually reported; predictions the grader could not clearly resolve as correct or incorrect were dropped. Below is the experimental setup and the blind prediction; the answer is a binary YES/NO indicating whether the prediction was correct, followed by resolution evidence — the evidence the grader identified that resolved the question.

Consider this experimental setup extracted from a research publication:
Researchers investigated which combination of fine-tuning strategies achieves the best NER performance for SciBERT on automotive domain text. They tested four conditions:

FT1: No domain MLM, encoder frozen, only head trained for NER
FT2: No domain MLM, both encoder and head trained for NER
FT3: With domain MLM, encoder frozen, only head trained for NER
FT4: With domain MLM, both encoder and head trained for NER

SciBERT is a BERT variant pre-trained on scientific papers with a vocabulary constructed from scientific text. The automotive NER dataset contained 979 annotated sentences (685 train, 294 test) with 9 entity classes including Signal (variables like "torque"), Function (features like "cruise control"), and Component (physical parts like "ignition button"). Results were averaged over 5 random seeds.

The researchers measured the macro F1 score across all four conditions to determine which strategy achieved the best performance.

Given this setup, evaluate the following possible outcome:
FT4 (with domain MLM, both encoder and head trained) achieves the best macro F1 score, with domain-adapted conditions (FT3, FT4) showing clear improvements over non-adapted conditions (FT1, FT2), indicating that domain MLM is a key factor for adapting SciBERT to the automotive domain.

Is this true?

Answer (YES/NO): NO